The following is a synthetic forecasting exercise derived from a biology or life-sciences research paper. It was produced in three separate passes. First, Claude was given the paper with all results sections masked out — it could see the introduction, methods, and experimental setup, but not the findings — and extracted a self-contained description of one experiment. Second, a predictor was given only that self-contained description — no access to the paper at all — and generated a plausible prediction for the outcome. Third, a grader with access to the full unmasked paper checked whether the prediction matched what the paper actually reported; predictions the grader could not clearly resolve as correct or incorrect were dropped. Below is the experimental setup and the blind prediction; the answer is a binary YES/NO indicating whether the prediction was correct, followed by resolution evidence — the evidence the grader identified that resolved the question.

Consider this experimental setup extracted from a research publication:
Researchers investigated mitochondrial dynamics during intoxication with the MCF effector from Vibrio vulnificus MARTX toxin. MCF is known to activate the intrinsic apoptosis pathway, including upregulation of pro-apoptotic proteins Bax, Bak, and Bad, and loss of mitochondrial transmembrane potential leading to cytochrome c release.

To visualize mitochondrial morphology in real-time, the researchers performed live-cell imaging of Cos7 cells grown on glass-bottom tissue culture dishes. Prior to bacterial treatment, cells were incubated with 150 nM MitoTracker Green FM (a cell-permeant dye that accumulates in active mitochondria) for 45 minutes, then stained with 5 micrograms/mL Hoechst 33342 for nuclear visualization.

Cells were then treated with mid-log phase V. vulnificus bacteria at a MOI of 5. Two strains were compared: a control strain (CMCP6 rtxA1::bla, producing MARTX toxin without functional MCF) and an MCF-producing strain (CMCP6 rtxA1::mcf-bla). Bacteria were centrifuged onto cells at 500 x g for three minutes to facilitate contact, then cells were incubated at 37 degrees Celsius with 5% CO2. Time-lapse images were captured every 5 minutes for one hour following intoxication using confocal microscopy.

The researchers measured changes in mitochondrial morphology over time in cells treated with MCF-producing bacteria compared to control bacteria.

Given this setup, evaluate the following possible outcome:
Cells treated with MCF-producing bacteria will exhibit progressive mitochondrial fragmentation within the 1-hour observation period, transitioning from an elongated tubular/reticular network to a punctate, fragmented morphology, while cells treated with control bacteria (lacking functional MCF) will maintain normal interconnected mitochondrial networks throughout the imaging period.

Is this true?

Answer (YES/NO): YES